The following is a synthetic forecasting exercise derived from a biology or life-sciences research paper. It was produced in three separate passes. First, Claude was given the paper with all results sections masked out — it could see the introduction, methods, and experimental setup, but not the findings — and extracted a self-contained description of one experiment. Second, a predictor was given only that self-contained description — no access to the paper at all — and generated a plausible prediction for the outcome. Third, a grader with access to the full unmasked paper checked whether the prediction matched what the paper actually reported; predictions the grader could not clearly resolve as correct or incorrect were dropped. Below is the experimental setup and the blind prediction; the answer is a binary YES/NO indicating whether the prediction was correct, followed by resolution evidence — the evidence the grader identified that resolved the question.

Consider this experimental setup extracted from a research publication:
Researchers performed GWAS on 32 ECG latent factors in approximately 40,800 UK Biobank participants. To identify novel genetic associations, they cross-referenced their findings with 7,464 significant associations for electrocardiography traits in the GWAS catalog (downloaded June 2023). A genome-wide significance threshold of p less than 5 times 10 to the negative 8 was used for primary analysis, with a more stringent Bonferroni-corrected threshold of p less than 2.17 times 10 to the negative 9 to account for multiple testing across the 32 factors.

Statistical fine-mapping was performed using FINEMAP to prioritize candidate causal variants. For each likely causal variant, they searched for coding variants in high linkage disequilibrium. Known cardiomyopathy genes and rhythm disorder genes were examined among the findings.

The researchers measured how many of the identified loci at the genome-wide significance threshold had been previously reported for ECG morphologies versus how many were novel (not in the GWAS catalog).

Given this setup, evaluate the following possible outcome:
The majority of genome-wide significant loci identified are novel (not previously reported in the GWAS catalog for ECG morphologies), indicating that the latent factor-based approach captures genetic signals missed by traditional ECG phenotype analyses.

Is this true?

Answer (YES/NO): NO